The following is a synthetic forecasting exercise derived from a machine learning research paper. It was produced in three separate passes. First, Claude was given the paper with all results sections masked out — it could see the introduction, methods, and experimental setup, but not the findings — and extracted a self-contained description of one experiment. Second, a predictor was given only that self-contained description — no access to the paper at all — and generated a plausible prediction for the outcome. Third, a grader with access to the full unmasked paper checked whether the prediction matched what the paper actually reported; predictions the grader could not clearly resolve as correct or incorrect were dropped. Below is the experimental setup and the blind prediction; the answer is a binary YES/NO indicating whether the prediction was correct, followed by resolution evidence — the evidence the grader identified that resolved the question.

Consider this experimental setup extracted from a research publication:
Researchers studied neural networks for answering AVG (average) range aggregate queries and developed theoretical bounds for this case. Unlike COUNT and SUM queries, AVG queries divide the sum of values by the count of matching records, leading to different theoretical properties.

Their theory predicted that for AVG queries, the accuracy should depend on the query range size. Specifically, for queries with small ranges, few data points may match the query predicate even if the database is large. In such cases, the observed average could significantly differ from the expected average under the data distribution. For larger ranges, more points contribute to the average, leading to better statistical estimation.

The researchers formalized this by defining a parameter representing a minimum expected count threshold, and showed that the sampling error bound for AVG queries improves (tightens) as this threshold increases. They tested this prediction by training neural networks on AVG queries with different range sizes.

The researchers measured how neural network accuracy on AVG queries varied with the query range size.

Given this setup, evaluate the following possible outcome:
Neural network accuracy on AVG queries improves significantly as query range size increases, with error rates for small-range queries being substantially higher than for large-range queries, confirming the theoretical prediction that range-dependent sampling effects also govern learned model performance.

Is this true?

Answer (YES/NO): YES